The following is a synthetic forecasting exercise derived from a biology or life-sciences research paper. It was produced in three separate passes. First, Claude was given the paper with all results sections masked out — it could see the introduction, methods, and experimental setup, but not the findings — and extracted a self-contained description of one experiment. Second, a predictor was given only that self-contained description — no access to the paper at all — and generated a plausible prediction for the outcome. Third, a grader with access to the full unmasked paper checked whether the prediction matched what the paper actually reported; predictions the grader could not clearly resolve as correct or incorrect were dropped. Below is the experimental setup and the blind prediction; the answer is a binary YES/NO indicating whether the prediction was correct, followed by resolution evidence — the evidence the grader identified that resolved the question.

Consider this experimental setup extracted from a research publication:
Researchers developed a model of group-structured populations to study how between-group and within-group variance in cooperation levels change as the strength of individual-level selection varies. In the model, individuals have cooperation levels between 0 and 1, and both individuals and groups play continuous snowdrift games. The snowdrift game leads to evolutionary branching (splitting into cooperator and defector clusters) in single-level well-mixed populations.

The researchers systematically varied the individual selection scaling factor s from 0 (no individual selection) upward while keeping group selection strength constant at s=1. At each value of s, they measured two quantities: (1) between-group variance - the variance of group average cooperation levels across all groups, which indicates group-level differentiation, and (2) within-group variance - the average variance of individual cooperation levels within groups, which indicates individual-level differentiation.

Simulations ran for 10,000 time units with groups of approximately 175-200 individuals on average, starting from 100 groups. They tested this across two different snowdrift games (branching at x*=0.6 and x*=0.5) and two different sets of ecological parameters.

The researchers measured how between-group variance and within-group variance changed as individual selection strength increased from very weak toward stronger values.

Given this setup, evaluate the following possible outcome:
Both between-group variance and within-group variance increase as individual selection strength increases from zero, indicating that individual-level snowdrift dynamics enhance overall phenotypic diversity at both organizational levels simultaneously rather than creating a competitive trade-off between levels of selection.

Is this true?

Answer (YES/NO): NO